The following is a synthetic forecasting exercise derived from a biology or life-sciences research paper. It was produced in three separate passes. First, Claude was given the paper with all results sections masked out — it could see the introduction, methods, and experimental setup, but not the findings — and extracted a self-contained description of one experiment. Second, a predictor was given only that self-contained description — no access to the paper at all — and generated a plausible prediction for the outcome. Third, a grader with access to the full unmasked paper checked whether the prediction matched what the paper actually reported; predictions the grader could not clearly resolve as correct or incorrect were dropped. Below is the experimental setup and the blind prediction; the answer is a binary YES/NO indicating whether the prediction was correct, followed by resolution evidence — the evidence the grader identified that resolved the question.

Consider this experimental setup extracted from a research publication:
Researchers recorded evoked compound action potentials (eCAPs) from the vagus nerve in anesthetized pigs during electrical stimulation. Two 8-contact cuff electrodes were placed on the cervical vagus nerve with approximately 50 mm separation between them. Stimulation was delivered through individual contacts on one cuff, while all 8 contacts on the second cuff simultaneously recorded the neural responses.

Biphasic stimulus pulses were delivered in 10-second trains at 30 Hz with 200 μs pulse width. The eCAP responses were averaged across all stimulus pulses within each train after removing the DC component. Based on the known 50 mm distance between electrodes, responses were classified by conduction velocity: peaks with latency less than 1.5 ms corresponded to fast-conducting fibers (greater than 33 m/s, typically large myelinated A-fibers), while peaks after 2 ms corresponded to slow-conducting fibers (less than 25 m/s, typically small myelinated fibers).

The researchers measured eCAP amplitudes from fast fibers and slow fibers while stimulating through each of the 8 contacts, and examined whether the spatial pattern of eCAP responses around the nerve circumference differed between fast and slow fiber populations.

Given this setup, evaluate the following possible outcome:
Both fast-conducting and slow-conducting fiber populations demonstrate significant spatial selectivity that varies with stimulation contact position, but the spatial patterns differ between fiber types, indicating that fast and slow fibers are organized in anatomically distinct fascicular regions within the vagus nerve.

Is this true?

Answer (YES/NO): YES